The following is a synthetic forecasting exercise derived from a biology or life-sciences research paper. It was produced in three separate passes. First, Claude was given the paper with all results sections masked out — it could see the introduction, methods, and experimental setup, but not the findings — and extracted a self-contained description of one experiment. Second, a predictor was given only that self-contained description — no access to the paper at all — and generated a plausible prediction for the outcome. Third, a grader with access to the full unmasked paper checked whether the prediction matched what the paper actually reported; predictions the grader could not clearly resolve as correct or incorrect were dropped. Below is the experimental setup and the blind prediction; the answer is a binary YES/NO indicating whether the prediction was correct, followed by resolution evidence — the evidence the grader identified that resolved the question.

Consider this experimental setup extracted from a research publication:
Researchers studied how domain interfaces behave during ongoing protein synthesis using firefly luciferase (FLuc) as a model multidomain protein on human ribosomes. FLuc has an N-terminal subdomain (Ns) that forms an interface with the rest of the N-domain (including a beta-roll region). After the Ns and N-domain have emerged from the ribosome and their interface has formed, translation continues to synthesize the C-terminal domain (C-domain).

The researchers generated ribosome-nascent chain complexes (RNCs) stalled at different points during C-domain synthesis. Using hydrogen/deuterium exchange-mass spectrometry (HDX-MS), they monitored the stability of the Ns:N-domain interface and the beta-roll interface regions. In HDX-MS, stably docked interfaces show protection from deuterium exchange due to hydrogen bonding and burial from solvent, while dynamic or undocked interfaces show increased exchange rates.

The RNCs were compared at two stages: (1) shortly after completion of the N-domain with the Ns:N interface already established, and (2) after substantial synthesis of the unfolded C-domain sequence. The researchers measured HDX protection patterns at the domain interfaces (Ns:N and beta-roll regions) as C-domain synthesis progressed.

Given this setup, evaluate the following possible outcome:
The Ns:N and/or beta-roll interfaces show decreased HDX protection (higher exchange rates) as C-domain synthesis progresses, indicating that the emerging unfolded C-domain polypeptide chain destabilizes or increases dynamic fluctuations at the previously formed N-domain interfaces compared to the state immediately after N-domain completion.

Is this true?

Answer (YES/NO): YES